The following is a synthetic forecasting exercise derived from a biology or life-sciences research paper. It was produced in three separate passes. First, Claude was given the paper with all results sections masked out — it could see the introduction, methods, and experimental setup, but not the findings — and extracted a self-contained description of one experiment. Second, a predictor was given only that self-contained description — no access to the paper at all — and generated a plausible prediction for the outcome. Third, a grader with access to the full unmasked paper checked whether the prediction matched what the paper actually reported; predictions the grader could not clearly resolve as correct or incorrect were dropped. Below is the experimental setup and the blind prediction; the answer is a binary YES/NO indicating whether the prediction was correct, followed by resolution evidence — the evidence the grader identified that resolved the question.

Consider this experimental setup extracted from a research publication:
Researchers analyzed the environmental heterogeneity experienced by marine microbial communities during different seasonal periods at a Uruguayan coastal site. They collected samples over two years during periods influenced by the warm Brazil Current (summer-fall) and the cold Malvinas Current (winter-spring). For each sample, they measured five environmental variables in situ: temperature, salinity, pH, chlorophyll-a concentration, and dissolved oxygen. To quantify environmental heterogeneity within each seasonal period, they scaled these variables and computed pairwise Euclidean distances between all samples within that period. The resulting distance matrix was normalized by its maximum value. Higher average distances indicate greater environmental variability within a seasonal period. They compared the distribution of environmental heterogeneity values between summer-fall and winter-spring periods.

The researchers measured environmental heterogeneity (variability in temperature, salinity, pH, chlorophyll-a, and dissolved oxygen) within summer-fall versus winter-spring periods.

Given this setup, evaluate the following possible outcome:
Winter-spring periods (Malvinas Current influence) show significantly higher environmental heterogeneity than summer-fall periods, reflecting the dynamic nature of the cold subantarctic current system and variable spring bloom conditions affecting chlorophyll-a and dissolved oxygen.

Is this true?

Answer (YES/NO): NO